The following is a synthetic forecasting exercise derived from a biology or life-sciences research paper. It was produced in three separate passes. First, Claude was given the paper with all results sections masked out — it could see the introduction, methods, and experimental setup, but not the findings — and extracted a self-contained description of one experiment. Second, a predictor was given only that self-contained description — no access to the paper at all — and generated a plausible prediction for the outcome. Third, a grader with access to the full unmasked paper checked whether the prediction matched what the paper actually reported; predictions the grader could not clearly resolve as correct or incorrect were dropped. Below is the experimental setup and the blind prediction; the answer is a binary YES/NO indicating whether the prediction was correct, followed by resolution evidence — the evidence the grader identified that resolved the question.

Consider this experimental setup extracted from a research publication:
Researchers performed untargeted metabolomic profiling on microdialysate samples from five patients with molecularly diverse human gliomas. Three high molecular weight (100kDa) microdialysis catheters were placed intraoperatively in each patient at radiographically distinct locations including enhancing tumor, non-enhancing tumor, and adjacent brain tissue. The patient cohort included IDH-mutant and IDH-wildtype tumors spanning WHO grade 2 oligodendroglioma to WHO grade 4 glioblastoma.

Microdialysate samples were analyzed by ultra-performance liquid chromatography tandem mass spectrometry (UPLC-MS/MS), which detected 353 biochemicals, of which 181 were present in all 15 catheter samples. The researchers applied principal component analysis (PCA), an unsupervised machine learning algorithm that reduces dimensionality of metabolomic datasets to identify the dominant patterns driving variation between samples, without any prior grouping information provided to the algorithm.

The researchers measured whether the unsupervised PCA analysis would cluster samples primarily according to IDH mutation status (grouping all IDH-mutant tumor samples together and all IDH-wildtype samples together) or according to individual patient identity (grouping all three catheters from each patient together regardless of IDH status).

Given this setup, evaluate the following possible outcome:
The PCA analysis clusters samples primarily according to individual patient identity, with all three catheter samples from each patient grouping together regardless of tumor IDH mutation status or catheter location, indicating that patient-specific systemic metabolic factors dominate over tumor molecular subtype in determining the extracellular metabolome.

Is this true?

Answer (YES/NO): NO